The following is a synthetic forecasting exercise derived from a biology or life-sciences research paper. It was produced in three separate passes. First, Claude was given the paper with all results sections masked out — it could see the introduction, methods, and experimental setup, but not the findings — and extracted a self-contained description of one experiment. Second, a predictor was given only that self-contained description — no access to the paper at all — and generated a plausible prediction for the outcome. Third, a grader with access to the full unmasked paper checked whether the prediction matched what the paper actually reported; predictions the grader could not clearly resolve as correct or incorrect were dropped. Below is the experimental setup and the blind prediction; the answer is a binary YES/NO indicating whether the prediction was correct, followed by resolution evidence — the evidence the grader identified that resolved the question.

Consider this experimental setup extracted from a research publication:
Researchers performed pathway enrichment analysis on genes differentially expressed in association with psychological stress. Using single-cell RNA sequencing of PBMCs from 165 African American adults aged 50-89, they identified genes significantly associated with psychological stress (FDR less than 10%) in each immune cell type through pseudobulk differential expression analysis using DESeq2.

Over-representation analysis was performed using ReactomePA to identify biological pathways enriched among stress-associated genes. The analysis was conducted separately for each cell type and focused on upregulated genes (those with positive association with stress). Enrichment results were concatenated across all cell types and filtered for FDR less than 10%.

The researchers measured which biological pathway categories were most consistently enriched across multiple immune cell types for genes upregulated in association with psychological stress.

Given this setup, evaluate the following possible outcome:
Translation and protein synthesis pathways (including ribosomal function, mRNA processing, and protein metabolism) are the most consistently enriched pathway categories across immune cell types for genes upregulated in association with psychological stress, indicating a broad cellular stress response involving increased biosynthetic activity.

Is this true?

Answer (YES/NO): NO